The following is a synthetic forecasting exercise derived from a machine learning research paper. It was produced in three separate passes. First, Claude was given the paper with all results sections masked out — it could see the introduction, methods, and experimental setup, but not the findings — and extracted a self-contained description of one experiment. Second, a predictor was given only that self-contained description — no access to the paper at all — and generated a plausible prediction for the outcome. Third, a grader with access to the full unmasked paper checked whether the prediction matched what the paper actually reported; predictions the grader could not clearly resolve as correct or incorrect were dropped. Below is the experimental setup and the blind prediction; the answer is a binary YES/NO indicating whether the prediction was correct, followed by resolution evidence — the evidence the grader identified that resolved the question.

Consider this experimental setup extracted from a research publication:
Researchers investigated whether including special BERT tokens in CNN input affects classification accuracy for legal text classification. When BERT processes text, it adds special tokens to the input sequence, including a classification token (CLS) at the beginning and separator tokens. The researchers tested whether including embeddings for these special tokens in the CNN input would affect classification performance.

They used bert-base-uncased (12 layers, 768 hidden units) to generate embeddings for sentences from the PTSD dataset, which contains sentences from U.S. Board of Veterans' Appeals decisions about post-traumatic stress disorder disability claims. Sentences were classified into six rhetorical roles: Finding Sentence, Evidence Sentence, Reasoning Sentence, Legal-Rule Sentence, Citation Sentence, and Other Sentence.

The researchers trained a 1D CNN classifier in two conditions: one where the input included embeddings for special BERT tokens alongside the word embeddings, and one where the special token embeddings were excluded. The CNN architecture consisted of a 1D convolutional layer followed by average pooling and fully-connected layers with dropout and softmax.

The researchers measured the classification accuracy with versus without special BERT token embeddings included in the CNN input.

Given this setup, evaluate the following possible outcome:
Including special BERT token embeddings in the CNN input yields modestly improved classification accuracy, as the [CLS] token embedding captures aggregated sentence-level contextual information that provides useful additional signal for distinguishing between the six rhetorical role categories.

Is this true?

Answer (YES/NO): YES